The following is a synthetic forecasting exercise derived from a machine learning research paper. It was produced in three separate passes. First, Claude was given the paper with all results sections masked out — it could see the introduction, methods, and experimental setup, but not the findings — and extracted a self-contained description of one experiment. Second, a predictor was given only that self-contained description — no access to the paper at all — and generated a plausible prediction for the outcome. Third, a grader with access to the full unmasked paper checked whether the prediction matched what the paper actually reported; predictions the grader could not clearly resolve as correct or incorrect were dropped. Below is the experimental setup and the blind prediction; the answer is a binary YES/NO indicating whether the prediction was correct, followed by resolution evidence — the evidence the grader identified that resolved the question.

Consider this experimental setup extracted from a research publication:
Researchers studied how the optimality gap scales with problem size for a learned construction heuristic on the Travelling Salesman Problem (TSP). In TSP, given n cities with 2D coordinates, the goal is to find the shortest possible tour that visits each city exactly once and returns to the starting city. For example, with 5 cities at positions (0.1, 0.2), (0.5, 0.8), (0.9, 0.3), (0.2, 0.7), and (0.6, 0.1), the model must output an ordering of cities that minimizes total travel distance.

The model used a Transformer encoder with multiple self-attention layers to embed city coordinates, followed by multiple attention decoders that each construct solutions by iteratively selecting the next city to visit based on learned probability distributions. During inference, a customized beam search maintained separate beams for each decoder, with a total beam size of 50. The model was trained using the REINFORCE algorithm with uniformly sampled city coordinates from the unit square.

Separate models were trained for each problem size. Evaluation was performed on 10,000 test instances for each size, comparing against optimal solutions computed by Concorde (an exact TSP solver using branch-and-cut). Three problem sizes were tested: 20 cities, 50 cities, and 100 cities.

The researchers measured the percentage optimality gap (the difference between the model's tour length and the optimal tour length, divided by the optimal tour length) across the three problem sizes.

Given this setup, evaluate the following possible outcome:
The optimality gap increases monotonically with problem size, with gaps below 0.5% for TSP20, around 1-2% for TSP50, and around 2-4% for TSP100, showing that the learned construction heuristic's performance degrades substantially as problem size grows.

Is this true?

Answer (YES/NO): NO